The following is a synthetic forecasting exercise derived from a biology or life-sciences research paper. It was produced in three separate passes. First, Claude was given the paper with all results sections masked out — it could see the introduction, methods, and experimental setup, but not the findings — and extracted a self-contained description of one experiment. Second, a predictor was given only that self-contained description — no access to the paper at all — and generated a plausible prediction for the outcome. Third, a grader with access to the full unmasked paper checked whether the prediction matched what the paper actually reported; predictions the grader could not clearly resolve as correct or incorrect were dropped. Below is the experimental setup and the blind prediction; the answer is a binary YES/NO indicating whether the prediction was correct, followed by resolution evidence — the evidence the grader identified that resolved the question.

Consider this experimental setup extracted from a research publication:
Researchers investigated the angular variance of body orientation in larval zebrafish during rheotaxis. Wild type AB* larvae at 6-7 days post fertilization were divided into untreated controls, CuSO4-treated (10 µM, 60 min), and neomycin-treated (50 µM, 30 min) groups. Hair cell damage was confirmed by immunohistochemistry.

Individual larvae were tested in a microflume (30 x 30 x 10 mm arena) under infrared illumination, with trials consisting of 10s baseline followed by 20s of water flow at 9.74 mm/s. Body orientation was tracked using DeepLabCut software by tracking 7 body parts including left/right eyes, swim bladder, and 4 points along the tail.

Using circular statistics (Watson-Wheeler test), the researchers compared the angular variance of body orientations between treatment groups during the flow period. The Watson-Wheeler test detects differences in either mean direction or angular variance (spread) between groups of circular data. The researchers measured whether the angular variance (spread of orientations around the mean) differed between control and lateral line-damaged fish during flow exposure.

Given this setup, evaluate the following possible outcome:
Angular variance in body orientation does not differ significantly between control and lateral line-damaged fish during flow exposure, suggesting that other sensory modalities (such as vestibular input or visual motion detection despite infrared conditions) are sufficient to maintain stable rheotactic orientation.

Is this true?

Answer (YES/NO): NO